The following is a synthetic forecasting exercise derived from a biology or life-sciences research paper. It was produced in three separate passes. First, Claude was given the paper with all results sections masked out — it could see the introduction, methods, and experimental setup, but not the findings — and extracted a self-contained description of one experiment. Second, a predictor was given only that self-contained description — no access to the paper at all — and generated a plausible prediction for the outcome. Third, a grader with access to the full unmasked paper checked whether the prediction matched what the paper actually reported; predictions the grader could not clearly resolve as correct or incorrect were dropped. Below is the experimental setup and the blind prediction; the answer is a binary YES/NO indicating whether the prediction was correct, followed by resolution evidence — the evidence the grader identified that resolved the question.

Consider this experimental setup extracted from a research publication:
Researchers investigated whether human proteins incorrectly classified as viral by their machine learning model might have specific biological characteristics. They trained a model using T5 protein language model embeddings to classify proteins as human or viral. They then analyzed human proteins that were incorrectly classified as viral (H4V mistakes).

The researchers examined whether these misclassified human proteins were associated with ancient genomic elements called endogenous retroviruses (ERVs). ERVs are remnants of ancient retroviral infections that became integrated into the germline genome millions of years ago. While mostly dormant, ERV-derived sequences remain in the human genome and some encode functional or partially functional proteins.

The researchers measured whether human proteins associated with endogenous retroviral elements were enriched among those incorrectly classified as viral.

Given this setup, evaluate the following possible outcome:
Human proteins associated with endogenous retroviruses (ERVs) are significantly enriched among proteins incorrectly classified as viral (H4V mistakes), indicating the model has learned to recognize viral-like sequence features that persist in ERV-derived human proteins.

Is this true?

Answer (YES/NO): YES